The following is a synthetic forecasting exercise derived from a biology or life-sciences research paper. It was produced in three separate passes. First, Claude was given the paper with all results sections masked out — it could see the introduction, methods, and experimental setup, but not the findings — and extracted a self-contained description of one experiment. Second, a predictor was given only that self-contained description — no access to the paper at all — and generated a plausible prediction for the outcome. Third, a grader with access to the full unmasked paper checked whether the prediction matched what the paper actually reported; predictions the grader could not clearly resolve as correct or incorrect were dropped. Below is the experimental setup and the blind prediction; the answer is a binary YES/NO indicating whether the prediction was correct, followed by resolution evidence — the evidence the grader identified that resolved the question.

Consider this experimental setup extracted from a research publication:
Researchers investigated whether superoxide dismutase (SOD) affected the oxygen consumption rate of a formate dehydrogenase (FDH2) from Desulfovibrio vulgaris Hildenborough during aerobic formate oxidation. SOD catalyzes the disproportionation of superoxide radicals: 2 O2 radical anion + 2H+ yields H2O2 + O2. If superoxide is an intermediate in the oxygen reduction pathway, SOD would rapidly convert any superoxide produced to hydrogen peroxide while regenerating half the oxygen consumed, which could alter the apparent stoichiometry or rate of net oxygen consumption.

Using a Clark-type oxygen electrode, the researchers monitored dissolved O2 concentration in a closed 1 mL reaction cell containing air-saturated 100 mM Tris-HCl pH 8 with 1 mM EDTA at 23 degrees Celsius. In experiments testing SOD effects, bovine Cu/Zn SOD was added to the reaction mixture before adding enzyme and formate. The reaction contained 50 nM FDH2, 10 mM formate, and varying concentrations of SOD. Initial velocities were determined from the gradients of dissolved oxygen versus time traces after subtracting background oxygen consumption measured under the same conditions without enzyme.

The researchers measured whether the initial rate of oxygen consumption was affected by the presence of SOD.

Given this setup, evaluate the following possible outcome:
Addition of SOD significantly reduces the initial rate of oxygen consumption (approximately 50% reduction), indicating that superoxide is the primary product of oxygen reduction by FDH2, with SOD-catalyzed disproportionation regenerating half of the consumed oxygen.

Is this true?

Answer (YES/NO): NO